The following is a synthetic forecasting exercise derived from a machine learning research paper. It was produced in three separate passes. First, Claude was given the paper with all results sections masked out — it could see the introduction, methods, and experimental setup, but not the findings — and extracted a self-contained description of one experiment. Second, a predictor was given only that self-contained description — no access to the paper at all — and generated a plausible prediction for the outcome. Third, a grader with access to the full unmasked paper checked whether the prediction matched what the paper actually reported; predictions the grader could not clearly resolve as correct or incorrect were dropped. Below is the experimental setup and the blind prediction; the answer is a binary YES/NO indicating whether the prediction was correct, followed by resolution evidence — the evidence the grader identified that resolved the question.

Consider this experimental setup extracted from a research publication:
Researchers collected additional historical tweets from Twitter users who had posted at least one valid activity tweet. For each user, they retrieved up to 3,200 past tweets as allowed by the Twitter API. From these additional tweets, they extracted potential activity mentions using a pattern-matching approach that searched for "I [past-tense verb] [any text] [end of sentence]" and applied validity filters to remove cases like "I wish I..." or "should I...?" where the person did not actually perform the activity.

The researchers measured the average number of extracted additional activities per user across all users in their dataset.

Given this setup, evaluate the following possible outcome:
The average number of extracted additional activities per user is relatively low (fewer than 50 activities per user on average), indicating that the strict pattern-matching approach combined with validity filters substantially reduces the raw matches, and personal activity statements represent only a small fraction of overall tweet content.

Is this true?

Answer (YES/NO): NO